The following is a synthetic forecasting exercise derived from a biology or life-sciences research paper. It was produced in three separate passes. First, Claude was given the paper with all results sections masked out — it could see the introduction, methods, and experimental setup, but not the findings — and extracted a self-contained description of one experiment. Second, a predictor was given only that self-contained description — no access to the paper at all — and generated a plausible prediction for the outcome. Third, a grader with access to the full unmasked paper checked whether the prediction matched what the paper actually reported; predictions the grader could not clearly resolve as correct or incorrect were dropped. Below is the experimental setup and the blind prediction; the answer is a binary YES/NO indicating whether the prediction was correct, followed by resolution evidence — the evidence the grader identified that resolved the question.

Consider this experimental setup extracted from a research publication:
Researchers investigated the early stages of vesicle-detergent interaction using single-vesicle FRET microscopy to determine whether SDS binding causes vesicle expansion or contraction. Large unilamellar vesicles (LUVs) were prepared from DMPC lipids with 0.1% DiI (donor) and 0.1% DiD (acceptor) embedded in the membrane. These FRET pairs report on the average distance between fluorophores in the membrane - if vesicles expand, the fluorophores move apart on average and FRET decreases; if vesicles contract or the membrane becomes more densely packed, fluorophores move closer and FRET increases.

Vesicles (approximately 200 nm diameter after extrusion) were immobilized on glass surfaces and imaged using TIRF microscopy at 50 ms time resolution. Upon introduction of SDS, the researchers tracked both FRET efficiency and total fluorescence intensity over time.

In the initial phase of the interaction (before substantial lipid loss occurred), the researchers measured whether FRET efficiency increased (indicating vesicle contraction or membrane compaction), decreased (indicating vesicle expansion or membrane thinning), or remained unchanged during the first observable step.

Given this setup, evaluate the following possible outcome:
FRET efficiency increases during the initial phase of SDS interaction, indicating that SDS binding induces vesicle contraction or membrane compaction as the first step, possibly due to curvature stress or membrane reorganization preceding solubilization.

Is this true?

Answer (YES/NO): NO